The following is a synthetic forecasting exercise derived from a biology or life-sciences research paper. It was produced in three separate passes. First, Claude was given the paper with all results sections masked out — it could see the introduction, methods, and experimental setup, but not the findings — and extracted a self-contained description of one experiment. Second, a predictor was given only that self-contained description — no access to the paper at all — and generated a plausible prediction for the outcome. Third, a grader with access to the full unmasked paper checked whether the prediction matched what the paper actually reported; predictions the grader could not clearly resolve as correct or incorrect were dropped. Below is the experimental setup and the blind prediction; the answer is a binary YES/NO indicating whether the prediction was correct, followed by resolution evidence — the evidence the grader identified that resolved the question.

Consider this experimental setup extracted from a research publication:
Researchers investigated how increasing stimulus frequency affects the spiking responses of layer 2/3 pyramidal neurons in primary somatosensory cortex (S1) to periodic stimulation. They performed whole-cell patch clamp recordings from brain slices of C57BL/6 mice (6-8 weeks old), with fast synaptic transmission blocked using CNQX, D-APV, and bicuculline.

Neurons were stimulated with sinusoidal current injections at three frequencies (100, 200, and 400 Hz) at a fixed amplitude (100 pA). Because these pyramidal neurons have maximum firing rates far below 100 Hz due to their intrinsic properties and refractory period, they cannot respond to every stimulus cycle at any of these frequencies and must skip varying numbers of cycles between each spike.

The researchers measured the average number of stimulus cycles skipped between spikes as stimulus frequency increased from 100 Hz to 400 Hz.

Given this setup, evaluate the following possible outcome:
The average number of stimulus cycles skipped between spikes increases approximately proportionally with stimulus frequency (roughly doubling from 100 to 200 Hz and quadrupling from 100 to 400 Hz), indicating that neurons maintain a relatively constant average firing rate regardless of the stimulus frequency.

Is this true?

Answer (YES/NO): NO